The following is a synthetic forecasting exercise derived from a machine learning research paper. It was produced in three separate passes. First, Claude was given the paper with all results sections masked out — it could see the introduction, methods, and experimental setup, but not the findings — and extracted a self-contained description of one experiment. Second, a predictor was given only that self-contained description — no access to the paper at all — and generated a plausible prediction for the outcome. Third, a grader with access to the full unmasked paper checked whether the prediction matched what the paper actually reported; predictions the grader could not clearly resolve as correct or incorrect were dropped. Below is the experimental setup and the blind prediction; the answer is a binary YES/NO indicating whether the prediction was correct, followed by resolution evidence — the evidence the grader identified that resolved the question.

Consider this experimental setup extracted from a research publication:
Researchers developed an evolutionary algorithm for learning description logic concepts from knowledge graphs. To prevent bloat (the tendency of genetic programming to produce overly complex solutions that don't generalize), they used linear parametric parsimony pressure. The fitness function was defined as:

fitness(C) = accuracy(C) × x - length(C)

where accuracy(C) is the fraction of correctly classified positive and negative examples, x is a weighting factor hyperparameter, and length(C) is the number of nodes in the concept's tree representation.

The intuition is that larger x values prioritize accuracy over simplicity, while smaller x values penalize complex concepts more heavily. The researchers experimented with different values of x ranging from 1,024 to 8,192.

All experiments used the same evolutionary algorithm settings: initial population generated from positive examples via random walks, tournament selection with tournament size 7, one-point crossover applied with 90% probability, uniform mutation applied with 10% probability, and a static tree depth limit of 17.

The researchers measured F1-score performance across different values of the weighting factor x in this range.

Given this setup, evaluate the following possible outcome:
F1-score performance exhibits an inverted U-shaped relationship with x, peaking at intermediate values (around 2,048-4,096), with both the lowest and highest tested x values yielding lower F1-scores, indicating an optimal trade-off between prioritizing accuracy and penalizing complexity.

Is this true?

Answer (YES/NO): NO